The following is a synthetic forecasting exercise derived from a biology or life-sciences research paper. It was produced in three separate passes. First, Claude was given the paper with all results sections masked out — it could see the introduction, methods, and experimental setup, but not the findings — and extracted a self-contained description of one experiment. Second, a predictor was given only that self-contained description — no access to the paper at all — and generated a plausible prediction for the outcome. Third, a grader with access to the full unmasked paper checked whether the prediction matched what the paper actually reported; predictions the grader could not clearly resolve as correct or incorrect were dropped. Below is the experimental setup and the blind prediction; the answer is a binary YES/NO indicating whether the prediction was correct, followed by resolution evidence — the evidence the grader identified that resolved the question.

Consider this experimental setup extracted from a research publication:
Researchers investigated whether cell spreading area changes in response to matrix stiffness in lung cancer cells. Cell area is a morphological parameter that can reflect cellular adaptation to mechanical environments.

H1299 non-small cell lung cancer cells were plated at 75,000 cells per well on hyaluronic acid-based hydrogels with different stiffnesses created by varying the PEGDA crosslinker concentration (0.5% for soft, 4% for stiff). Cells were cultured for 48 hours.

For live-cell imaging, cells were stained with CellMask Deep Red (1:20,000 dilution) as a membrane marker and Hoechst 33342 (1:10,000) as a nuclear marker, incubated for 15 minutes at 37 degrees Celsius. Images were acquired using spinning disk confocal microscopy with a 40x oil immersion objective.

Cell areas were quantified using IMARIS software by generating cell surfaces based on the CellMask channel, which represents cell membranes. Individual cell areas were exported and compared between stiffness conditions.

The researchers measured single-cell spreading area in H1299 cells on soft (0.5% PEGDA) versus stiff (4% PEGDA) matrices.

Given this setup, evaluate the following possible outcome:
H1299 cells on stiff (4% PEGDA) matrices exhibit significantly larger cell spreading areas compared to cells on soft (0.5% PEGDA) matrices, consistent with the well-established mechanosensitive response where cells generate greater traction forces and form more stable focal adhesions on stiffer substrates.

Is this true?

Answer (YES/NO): NO